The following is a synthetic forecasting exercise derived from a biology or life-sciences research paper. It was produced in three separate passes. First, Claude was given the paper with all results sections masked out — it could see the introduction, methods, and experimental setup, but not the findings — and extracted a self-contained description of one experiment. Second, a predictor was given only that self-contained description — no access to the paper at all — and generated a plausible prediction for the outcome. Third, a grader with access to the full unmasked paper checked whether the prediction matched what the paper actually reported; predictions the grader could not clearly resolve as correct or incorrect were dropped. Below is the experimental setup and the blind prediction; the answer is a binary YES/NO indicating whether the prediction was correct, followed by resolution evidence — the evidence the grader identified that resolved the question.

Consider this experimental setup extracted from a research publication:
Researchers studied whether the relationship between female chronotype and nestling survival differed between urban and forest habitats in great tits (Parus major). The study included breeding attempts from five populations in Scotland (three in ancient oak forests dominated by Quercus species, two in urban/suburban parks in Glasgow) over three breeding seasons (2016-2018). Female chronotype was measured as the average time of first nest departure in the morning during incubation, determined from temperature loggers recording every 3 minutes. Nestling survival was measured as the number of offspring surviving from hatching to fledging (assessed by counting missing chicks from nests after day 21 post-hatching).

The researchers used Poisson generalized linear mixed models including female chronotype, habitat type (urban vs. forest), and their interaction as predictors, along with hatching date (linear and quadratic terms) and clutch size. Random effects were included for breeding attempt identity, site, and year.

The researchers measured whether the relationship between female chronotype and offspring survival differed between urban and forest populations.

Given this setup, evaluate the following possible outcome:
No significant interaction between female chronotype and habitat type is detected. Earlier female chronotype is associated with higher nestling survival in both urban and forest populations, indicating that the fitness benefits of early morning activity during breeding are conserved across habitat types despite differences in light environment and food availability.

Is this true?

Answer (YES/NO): YES